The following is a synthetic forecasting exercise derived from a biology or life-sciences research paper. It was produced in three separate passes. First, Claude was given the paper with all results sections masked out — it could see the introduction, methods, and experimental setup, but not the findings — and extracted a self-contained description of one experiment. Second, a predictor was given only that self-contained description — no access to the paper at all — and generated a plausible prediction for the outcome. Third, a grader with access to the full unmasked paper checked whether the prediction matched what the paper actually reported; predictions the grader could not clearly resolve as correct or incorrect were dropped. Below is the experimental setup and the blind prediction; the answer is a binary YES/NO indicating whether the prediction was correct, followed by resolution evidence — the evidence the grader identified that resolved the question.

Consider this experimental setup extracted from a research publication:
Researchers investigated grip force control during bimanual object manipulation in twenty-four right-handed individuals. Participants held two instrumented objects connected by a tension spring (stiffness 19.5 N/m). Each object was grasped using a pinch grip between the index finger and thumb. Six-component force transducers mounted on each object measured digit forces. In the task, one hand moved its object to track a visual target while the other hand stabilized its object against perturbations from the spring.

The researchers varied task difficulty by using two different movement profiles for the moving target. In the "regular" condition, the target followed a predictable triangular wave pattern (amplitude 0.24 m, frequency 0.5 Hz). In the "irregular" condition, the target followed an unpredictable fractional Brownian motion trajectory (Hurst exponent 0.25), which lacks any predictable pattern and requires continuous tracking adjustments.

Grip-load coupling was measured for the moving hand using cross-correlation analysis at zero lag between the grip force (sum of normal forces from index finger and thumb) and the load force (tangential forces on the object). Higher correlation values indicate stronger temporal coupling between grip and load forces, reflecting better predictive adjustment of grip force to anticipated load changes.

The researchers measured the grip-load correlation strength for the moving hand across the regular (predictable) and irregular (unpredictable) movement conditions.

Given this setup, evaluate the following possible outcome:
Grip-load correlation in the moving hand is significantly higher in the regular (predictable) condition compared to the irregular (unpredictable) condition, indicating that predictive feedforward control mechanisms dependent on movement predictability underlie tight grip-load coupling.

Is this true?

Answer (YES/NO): NO